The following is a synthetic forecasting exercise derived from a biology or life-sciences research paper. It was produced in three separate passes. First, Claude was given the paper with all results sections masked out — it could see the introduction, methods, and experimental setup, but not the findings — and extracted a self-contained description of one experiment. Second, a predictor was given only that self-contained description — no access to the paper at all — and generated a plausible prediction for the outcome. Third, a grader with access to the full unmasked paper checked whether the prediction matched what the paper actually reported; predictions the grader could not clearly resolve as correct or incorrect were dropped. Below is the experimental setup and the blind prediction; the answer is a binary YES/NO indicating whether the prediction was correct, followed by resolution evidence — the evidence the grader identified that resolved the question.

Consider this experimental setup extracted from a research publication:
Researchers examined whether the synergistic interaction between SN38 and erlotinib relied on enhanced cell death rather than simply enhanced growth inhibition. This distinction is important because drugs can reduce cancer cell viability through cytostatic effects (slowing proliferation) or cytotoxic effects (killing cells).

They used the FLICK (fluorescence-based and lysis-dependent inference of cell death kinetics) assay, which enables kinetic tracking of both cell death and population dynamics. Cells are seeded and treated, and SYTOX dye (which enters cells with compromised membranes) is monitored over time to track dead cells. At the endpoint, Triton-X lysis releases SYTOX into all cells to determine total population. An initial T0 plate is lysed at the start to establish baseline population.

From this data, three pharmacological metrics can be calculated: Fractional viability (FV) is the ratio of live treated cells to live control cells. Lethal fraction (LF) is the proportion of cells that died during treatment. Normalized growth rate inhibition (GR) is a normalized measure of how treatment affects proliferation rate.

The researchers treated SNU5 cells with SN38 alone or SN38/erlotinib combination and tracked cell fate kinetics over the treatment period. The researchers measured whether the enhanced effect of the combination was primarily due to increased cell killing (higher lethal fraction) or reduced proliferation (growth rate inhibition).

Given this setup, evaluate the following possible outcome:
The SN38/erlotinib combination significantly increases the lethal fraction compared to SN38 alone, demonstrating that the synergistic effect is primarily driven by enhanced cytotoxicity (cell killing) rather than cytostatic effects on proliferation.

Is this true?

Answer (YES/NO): YES